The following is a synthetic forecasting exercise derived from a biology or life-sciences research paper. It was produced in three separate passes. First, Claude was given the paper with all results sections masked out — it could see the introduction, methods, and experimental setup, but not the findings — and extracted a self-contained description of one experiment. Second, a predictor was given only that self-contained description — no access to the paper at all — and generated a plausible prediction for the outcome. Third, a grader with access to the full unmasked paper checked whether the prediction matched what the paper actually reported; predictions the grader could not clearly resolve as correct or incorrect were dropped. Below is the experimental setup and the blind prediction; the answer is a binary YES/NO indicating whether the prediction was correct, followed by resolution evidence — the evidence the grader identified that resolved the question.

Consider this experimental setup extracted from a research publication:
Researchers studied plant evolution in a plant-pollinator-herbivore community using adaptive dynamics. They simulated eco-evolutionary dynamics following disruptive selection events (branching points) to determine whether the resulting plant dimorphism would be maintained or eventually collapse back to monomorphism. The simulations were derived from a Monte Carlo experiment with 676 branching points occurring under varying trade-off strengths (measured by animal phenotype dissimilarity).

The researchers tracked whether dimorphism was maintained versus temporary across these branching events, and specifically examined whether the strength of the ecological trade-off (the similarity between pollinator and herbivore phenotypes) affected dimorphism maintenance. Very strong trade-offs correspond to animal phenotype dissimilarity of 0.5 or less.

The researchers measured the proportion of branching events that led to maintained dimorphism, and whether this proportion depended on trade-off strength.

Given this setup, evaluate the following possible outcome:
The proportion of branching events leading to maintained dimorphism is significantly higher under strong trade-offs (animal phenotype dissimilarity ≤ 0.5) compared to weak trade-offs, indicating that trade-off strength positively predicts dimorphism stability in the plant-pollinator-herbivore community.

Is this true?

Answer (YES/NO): YES